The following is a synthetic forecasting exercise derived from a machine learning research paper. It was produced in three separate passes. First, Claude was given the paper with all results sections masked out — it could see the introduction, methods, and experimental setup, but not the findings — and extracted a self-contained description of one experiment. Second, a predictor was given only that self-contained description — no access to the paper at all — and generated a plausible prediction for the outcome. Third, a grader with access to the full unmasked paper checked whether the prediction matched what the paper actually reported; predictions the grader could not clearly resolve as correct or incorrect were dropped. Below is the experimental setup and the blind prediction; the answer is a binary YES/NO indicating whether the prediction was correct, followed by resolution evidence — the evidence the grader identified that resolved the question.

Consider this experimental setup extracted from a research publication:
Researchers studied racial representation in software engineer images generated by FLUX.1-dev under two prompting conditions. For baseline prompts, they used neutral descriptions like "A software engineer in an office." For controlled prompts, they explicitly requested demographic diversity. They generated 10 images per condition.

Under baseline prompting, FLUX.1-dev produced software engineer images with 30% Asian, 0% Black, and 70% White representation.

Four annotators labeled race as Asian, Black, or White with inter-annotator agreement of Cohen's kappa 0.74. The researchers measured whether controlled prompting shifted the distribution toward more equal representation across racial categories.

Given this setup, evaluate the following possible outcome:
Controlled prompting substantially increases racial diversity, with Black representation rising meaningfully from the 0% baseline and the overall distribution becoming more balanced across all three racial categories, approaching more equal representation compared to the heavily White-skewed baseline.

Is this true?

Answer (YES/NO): YES